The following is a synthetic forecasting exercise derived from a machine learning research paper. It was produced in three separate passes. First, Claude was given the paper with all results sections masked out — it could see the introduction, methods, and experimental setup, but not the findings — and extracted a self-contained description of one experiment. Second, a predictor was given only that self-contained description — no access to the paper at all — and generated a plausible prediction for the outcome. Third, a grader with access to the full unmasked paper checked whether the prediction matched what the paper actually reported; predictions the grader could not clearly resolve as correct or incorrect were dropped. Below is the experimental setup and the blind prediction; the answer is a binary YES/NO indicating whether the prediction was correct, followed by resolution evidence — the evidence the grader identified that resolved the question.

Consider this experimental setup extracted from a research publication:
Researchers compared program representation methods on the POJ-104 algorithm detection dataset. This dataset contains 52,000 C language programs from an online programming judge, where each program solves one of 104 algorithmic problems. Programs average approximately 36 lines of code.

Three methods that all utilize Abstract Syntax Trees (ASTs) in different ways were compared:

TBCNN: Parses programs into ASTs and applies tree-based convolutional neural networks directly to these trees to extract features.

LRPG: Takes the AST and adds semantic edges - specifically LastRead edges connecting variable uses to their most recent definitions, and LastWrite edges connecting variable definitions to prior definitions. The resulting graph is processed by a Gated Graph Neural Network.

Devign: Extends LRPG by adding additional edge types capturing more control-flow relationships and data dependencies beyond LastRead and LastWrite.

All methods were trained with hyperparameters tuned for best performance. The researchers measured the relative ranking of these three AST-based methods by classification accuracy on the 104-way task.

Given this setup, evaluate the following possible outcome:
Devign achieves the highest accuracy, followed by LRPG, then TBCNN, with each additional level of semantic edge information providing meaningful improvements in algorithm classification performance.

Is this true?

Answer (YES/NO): NO